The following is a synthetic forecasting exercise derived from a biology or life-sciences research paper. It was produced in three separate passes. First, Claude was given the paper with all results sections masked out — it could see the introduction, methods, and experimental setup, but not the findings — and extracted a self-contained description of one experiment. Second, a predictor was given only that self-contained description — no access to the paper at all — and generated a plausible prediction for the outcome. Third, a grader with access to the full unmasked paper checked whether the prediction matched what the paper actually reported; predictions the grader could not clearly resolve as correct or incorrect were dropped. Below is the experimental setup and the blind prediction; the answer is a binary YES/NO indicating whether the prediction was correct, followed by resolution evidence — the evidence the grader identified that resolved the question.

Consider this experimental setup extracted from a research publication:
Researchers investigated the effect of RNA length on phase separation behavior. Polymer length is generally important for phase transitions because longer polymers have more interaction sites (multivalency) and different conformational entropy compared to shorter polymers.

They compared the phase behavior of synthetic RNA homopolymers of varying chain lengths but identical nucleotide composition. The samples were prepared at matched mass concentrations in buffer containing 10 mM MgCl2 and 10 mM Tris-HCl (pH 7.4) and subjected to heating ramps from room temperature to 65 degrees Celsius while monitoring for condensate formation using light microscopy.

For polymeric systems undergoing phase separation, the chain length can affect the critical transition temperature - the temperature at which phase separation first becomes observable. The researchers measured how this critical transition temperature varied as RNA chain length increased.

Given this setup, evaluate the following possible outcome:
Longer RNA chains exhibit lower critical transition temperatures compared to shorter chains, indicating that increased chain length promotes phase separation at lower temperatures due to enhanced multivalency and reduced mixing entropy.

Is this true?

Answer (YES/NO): YES